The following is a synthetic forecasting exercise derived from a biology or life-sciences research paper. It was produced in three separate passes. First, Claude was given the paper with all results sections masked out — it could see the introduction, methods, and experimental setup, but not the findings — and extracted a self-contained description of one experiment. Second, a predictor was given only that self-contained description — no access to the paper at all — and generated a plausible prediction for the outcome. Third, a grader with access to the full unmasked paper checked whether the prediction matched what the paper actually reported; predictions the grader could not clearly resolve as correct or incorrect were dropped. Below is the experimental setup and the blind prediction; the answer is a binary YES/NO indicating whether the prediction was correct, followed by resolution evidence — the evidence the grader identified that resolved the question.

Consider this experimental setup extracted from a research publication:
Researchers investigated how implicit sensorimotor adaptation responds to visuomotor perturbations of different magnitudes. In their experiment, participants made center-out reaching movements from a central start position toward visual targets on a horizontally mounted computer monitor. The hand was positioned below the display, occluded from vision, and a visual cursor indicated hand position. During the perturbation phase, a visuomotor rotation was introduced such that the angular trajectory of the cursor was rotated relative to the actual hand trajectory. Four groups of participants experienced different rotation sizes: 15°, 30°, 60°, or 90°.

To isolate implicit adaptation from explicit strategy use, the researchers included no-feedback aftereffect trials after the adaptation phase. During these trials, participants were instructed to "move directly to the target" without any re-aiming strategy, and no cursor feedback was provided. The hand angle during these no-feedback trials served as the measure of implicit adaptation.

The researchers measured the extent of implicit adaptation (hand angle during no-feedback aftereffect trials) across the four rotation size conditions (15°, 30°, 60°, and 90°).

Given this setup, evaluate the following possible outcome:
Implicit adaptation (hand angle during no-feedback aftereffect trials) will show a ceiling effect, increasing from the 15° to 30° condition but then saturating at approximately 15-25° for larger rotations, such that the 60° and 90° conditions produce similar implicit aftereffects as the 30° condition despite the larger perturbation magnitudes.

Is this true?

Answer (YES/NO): NO